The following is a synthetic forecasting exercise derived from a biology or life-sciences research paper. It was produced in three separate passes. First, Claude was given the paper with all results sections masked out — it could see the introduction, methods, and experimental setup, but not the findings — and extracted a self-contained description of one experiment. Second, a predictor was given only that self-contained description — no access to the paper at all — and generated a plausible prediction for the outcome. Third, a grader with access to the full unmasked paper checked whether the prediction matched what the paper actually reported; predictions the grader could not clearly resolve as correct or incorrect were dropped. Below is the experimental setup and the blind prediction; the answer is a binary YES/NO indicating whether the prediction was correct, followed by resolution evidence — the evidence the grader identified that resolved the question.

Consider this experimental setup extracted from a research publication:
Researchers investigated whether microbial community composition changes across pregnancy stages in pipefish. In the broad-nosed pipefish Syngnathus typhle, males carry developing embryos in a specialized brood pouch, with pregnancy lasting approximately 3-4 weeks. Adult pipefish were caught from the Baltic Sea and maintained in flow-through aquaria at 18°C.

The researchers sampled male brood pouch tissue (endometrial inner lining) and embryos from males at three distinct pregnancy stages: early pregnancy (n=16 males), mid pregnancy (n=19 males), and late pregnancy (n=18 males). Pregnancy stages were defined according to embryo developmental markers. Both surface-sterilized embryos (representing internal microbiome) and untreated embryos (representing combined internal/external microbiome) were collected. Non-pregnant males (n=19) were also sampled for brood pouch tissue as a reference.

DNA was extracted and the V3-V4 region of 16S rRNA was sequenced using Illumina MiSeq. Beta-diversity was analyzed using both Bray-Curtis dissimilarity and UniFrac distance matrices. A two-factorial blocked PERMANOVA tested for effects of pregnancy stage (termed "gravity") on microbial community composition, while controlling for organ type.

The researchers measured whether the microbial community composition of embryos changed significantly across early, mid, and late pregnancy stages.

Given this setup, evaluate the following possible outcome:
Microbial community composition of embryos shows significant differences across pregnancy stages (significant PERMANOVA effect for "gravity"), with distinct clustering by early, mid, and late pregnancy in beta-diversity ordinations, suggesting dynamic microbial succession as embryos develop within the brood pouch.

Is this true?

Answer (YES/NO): NO